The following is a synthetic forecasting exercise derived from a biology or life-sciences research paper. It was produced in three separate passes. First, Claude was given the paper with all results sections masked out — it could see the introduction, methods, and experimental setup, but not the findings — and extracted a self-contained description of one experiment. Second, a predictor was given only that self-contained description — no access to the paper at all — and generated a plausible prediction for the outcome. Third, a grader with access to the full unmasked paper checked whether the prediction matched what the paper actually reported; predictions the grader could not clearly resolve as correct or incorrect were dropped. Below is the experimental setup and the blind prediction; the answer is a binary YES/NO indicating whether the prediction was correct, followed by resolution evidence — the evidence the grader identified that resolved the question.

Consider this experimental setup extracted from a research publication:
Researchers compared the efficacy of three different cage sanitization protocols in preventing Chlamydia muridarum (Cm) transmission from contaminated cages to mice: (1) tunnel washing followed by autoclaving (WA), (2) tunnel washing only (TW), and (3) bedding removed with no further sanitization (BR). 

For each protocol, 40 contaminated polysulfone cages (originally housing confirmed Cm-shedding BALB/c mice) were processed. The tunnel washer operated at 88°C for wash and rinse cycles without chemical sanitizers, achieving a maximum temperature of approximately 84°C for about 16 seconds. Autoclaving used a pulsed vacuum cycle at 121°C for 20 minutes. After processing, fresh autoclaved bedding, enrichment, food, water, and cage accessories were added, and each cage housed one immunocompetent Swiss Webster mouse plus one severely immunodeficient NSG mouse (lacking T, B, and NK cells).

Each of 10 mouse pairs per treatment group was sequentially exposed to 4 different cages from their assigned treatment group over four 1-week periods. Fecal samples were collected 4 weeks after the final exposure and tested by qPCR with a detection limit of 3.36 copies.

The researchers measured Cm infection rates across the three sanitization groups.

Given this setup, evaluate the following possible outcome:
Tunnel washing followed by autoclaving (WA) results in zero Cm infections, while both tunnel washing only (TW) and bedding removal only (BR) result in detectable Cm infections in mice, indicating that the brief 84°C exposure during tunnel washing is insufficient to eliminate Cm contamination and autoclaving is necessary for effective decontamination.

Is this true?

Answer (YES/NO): NO